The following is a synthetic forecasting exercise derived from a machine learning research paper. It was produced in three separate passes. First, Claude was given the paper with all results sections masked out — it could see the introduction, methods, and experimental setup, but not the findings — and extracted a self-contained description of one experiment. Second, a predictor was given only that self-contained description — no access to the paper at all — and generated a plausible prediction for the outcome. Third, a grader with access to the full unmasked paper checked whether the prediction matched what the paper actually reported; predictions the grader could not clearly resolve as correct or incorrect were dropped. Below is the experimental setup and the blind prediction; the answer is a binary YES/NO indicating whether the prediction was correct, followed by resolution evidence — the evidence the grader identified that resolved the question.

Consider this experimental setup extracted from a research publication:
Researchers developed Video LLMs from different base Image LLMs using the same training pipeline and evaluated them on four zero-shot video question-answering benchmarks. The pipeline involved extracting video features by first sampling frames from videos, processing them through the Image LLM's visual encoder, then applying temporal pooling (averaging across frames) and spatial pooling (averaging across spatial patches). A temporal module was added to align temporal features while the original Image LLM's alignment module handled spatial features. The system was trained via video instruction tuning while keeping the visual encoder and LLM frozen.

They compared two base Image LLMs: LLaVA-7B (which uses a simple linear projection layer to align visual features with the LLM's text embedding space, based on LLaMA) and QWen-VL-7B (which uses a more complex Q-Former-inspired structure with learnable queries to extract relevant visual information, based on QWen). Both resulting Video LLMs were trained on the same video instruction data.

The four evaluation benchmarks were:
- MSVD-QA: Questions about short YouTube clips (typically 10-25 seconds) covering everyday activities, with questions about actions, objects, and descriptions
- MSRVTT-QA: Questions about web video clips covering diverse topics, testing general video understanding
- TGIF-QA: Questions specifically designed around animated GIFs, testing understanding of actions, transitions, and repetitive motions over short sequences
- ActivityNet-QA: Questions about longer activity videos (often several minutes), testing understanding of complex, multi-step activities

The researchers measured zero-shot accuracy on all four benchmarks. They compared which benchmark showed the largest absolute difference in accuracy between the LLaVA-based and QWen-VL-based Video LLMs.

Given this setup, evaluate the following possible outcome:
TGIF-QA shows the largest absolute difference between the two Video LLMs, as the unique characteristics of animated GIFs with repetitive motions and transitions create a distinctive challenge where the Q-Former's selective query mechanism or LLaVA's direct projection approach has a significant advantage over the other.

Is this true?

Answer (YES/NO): YES